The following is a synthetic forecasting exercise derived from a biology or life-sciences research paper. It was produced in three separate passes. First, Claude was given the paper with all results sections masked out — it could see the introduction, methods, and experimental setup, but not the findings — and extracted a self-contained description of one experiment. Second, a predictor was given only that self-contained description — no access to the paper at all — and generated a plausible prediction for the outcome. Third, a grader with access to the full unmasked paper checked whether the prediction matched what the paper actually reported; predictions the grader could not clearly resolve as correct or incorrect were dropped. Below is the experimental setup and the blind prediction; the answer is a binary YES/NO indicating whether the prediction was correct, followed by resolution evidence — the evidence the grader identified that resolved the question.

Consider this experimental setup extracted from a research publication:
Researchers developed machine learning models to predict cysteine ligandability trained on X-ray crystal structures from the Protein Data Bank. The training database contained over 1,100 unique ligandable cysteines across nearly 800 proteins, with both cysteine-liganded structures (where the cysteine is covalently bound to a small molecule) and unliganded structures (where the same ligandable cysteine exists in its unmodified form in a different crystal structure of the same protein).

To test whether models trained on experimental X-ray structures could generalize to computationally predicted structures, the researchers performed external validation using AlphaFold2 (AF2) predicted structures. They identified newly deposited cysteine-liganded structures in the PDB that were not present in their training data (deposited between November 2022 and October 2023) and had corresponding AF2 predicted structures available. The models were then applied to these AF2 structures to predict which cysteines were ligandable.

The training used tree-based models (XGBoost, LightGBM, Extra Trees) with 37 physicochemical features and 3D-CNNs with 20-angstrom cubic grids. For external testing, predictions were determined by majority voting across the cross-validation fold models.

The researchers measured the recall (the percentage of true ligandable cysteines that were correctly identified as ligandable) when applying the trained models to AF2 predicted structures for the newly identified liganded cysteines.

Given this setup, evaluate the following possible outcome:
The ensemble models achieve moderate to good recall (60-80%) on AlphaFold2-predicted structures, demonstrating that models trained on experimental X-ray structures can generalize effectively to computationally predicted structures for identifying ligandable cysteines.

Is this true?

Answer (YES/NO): NO